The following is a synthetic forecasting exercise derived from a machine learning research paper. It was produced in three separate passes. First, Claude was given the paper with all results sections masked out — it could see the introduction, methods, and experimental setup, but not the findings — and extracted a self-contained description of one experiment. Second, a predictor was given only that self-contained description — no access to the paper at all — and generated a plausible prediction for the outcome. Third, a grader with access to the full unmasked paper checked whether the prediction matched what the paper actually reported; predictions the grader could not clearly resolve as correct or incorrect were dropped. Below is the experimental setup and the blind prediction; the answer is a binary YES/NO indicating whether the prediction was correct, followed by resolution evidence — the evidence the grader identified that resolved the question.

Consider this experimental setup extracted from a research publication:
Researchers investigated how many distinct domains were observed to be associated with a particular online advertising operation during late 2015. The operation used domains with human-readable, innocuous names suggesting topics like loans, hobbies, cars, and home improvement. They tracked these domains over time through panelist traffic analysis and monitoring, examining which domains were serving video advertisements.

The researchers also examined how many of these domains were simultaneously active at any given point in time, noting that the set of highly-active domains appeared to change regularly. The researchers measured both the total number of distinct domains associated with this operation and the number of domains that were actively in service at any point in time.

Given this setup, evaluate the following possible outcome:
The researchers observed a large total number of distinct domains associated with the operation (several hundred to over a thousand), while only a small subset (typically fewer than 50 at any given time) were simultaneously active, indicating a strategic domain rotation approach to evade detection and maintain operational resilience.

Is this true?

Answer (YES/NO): NO